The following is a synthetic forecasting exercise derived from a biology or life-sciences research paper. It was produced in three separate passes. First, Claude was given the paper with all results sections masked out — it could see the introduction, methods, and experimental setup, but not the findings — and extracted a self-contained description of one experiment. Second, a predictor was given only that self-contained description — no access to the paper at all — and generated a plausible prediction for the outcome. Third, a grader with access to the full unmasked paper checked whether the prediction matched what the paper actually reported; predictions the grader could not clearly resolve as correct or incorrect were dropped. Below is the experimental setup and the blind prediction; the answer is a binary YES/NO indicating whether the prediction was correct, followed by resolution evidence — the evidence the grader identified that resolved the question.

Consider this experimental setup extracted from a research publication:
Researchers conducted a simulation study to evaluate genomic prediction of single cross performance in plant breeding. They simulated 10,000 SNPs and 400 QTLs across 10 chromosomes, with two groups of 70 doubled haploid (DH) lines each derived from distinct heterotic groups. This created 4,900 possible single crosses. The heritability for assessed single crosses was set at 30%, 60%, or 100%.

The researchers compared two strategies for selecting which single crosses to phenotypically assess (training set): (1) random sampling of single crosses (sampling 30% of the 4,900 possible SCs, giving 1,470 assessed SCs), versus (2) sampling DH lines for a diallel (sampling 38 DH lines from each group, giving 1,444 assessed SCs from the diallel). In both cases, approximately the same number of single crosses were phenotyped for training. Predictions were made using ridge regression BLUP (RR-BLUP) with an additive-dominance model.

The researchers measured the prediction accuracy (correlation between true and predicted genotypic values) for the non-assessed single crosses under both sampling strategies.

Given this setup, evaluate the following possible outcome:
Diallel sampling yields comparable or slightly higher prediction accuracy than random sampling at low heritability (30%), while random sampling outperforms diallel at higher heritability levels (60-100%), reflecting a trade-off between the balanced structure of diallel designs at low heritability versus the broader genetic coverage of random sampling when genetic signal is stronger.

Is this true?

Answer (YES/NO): NO